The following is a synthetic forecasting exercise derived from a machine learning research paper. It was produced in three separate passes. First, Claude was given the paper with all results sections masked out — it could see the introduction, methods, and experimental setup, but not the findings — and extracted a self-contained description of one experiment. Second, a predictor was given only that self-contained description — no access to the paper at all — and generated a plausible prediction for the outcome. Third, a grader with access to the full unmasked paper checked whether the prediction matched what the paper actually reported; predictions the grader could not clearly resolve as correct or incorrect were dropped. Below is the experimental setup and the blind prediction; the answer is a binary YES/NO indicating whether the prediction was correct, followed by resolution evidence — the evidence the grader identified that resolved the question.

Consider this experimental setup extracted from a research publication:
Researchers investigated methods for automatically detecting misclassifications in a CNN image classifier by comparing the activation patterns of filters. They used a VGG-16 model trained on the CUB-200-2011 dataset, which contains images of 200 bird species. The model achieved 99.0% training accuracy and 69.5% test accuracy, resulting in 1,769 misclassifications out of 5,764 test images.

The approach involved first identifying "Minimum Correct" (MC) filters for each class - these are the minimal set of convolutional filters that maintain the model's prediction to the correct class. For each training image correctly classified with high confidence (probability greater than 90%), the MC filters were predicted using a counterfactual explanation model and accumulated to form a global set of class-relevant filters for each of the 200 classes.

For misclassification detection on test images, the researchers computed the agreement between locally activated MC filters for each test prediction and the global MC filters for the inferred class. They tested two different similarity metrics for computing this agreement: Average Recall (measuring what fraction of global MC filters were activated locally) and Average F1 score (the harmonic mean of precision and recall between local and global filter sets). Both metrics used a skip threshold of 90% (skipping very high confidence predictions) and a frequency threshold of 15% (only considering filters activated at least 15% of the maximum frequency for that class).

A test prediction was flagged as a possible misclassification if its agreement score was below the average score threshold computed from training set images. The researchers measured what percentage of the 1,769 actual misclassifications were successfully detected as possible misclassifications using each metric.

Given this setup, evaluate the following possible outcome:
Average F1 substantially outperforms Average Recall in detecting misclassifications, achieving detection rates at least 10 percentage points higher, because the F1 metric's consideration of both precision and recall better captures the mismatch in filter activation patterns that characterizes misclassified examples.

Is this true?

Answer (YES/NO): NO